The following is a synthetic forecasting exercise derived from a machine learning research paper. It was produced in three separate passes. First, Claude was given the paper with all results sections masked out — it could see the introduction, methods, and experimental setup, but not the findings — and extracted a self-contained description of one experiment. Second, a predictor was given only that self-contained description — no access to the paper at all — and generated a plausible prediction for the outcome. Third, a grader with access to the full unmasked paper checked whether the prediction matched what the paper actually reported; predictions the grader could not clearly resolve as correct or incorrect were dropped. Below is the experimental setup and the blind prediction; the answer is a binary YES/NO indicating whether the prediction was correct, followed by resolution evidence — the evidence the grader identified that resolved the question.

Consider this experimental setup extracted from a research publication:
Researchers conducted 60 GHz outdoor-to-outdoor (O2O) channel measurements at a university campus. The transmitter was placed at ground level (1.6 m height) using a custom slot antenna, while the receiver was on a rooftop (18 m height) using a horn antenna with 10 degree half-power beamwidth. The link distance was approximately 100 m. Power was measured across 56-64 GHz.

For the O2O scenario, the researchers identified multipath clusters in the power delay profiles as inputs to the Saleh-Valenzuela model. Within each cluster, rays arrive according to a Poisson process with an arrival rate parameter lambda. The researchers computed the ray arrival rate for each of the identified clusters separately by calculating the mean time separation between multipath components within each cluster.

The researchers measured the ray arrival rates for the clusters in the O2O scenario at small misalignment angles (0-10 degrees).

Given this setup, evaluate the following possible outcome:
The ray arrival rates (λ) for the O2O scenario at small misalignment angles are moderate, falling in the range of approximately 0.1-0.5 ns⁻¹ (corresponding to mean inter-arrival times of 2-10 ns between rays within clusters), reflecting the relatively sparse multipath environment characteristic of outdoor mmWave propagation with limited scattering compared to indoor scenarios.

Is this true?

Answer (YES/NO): NO